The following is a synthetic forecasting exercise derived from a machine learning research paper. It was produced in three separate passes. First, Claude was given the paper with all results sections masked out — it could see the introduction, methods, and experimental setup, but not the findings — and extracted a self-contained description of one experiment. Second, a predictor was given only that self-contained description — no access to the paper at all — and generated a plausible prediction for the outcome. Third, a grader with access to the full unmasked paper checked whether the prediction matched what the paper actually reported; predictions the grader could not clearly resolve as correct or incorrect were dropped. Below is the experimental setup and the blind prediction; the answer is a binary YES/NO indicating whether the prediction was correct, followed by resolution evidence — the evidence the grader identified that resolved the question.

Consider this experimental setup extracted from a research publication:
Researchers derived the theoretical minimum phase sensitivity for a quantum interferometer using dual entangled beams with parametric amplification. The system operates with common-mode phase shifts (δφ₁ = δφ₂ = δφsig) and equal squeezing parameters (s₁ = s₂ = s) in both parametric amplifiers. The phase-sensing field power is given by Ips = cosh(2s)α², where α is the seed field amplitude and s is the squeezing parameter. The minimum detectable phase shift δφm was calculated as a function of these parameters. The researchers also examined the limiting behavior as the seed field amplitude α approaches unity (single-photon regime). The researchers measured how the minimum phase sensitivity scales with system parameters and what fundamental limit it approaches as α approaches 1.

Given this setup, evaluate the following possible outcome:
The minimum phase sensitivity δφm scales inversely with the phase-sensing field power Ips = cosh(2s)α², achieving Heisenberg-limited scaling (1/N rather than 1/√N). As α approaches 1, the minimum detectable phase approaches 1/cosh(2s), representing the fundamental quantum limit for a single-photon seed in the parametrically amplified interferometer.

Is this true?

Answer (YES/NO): NO